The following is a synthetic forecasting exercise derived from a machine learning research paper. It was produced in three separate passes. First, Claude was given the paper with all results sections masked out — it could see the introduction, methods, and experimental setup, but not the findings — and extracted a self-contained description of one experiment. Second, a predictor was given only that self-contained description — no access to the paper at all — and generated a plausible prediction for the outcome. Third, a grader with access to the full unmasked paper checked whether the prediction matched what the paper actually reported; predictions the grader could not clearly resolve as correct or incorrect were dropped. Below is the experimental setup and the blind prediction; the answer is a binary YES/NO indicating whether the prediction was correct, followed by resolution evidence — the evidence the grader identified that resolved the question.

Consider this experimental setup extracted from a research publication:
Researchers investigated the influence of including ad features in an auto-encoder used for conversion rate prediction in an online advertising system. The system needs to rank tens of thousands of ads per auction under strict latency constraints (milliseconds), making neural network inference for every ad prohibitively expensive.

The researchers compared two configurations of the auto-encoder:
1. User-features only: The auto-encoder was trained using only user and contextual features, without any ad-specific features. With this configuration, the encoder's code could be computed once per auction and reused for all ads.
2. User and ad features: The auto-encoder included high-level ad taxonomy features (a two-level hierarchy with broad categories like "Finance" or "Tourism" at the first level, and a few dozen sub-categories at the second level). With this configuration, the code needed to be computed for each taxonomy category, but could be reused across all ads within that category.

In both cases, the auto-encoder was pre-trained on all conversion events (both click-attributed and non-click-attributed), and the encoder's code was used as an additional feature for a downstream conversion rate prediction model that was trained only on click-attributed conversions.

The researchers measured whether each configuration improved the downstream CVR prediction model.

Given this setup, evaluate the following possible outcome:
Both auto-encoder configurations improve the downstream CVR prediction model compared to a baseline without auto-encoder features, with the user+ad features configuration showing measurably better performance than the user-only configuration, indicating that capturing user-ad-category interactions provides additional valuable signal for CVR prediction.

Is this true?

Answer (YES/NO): NO